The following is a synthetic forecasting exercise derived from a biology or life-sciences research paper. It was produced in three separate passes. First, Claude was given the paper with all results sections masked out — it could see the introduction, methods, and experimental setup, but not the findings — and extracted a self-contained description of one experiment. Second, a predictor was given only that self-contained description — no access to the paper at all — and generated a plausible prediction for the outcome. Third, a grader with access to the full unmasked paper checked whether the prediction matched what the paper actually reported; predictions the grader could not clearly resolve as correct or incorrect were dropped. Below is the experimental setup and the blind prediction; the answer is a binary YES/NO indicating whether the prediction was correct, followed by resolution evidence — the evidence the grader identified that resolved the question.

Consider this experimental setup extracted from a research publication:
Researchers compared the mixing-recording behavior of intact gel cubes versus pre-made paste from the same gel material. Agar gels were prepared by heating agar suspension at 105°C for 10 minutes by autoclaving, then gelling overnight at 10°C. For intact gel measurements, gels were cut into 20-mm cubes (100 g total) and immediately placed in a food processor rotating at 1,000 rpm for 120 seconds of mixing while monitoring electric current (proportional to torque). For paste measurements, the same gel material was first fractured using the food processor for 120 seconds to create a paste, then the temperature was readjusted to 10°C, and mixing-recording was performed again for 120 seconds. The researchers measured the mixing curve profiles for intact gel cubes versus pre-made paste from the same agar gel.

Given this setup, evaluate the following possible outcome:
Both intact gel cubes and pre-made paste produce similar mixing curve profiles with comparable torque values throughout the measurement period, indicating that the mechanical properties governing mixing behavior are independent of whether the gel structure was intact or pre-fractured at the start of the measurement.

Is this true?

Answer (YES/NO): NO